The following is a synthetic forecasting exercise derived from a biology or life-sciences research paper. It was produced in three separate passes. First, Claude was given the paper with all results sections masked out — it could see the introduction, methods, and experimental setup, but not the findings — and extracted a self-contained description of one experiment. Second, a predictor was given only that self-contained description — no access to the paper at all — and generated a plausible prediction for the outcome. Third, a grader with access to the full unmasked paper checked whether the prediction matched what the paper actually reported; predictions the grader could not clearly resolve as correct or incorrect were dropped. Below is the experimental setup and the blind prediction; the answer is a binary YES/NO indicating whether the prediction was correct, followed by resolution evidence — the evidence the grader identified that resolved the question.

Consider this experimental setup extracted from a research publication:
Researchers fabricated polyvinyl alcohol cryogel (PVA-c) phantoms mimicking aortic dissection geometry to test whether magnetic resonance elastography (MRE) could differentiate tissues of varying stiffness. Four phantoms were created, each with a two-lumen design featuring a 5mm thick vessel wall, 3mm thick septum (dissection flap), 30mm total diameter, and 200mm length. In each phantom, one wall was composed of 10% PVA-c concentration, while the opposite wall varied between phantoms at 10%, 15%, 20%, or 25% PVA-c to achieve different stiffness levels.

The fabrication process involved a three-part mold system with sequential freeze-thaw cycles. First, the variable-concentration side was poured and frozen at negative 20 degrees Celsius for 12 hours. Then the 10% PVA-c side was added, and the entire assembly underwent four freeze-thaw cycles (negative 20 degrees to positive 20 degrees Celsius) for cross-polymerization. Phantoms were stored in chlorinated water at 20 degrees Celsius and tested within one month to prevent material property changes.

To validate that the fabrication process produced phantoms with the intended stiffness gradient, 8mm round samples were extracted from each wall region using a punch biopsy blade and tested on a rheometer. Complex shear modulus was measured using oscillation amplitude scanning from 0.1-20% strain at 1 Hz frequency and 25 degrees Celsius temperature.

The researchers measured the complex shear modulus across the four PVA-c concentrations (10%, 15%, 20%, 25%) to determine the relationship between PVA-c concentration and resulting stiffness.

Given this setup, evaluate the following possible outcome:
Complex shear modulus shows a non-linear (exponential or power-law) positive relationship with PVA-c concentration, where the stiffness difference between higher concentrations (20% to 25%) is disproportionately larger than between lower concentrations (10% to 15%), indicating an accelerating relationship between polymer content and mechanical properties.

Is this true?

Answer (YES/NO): NO